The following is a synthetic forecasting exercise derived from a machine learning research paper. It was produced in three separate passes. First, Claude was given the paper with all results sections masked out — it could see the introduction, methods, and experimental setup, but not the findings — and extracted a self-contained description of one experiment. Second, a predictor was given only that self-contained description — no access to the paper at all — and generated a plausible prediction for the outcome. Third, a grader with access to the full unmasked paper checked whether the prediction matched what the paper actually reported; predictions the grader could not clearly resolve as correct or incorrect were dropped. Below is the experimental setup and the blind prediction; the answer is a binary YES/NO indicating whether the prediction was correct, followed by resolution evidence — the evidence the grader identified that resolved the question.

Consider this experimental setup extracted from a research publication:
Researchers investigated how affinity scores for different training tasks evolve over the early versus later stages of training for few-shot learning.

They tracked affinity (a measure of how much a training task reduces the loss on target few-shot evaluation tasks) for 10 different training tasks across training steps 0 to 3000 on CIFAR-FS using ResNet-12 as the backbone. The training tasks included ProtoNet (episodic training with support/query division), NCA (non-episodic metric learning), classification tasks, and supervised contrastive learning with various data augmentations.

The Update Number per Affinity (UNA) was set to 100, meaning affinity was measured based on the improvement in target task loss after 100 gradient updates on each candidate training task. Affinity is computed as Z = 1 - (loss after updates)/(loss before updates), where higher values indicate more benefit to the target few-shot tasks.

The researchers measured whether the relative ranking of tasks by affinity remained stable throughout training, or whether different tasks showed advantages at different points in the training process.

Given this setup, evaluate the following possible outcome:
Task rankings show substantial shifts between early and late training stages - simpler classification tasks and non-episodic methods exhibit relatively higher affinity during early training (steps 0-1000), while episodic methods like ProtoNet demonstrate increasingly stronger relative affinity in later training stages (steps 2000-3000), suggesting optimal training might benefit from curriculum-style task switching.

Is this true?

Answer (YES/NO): NO